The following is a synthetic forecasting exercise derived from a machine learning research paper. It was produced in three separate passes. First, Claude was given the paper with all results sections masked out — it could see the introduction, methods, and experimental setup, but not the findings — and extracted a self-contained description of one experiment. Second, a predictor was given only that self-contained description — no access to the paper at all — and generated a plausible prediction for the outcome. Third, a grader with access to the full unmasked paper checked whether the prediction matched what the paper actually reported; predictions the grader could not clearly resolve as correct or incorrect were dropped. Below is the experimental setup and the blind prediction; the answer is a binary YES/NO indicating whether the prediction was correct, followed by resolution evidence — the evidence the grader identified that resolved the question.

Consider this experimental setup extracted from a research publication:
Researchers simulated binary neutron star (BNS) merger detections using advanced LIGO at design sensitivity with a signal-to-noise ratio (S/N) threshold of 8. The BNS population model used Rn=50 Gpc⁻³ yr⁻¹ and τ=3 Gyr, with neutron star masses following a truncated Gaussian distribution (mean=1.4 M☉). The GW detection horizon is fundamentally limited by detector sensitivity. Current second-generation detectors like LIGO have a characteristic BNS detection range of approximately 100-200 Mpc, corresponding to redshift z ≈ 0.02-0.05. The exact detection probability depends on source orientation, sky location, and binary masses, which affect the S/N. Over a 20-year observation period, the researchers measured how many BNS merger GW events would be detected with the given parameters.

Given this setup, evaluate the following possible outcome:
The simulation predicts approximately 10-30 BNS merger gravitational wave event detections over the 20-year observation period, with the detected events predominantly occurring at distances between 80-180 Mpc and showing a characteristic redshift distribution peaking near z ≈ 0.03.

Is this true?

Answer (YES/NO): NO